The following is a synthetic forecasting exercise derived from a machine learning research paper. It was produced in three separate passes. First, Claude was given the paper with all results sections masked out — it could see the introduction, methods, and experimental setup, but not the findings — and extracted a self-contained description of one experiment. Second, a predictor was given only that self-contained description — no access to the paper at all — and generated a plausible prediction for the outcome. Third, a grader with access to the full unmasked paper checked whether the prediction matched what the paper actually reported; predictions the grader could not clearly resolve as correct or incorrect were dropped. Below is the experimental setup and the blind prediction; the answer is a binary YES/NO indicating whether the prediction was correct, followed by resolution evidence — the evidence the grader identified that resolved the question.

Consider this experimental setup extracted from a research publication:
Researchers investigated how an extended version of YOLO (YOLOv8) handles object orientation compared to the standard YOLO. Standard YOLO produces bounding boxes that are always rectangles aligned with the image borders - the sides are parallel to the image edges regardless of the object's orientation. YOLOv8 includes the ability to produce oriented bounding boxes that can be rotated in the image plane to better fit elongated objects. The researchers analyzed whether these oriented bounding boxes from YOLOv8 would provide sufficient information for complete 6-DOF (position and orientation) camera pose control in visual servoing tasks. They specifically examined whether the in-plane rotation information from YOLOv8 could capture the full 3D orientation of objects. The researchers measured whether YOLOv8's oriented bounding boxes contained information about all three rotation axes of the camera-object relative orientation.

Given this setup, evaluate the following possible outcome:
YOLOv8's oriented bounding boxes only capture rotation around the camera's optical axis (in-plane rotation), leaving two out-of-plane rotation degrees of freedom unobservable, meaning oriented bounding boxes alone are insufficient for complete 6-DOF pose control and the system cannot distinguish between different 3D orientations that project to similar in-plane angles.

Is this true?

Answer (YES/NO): YES